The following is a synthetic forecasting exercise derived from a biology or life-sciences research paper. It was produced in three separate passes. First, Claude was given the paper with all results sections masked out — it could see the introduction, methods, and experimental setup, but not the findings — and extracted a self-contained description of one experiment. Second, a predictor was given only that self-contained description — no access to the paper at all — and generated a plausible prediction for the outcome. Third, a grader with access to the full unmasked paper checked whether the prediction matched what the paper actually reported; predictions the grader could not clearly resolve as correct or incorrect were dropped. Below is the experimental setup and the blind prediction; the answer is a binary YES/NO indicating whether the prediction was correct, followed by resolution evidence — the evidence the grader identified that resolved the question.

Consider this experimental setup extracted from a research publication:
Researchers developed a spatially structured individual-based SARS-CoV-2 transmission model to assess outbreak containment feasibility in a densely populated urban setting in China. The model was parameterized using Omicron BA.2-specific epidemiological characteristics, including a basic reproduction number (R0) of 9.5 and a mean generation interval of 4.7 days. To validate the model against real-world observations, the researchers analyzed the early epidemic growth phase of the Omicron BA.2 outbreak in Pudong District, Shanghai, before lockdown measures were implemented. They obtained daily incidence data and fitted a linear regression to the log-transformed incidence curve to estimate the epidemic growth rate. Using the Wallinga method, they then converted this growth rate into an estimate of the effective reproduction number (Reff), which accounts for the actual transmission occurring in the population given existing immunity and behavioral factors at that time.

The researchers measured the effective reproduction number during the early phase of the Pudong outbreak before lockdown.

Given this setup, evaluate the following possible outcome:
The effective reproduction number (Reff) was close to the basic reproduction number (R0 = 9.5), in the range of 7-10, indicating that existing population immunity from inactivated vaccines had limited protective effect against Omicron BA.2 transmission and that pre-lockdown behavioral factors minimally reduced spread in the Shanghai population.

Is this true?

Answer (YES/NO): NO